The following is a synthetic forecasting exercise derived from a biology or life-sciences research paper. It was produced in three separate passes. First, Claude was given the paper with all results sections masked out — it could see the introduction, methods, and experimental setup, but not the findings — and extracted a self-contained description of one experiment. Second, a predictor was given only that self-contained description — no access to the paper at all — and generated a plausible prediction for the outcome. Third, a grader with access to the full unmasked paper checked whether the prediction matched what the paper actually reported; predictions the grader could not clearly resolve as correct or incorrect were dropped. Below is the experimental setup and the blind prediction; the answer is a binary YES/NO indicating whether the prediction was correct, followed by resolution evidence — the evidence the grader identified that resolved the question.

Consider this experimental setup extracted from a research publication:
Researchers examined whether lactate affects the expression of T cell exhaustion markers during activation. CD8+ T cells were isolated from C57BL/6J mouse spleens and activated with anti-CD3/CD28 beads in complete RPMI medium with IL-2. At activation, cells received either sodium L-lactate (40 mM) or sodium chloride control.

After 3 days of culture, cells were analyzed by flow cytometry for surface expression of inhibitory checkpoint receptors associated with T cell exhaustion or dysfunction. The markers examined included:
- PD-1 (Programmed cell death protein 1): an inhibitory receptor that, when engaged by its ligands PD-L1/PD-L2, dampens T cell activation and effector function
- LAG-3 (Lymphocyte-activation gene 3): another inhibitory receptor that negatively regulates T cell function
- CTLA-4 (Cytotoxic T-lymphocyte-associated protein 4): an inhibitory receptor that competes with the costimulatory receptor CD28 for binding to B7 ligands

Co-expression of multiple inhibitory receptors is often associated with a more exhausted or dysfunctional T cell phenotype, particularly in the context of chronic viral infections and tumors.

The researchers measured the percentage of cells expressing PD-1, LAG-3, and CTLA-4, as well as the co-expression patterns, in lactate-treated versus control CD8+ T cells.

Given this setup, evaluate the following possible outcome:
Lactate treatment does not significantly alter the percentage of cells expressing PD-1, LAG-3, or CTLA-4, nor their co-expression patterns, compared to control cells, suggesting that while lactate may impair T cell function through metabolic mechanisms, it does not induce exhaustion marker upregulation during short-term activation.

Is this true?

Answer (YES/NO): NO